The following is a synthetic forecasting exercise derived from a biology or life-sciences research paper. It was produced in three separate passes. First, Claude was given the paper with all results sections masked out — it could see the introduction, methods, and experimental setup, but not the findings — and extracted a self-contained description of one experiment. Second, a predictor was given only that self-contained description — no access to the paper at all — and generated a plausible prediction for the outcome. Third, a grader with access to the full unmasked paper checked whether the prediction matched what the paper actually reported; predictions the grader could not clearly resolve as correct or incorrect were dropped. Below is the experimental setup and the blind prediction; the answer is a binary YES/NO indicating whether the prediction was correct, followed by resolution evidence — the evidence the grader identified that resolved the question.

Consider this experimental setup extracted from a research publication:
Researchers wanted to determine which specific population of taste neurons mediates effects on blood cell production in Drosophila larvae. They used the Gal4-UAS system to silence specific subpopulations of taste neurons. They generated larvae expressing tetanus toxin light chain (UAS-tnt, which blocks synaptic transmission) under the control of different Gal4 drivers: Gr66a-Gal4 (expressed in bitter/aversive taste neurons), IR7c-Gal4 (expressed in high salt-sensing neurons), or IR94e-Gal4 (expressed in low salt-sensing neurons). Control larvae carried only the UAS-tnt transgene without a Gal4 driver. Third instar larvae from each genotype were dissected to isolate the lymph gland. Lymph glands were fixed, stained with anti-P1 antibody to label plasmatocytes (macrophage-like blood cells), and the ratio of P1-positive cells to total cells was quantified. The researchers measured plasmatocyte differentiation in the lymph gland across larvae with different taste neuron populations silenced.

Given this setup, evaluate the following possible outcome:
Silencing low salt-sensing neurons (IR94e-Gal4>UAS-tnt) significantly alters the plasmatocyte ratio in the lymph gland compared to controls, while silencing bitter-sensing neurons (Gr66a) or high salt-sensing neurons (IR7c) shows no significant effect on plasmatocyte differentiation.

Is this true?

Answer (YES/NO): NO